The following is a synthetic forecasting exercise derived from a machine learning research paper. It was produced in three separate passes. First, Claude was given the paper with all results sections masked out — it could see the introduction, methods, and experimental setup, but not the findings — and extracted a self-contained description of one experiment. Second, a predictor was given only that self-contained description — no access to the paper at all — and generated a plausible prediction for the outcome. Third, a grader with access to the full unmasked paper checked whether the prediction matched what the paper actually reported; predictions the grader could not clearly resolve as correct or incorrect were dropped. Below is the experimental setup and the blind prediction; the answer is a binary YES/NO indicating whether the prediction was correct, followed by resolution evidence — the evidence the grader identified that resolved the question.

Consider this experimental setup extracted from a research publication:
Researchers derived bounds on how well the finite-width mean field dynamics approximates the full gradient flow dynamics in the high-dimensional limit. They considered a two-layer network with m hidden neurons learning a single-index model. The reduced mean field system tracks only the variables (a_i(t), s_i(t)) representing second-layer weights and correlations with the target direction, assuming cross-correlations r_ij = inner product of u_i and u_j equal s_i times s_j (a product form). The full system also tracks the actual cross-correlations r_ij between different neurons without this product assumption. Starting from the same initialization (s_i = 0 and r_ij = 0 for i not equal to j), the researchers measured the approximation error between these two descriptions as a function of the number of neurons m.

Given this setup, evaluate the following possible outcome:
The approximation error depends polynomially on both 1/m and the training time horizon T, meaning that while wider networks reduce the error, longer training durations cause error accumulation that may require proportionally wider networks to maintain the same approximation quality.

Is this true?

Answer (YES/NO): NO